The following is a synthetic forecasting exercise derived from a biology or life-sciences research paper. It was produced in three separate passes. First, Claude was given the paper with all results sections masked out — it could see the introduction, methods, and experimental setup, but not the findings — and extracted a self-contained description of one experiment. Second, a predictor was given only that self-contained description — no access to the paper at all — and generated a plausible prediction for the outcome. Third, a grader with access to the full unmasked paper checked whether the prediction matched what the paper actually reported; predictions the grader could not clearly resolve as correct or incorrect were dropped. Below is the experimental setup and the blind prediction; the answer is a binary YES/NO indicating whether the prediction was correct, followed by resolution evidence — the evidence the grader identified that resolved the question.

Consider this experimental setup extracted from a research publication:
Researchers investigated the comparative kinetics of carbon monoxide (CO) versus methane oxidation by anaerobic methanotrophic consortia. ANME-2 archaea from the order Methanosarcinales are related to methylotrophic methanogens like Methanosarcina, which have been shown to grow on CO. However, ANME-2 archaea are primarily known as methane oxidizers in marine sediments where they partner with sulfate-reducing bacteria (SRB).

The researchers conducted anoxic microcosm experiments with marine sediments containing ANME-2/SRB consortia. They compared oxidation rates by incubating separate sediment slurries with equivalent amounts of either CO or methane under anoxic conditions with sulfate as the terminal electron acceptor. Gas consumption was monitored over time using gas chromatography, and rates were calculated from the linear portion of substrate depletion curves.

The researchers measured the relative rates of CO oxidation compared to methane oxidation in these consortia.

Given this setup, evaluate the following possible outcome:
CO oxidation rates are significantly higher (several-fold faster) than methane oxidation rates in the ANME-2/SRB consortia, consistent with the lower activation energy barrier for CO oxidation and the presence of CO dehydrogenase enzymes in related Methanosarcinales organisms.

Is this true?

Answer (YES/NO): NO